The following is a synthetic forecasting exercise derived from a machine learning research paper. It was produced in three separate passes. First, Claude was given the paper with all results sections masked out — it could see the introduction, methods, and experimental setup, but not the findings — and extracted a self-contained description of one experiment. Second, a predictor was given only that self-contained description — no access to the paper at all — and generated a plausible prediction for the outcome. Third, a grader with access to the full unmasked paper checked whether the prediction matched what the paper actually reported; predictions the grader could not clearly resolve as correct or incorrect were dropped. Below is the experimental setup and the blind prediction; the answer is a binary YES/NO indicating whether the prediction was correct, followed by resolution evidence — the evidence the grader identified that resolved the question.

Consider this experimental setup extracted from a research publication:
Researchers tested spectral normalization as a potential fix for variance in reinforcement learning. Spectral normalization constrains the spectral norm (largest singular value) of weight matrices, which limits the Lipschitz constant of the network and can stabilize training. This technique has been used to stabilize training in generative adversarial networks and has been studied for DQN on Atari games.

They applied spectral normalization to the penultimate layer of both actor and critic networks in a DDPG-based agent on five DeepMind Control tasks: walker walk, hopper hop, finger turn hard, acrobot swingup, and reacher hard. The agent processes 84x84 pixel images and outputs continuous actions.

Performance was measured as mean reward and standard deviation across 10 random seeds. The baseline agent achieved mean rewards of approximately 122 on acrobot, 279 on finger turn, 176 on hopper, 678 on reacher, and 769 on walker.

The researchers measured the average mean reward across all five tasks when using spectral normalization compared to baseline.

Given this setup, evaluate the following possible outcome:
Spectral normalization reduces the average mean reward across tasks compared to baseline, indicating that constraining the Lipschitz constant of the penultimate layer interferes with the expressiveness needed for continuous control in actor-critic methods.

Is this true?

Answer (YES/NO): YES